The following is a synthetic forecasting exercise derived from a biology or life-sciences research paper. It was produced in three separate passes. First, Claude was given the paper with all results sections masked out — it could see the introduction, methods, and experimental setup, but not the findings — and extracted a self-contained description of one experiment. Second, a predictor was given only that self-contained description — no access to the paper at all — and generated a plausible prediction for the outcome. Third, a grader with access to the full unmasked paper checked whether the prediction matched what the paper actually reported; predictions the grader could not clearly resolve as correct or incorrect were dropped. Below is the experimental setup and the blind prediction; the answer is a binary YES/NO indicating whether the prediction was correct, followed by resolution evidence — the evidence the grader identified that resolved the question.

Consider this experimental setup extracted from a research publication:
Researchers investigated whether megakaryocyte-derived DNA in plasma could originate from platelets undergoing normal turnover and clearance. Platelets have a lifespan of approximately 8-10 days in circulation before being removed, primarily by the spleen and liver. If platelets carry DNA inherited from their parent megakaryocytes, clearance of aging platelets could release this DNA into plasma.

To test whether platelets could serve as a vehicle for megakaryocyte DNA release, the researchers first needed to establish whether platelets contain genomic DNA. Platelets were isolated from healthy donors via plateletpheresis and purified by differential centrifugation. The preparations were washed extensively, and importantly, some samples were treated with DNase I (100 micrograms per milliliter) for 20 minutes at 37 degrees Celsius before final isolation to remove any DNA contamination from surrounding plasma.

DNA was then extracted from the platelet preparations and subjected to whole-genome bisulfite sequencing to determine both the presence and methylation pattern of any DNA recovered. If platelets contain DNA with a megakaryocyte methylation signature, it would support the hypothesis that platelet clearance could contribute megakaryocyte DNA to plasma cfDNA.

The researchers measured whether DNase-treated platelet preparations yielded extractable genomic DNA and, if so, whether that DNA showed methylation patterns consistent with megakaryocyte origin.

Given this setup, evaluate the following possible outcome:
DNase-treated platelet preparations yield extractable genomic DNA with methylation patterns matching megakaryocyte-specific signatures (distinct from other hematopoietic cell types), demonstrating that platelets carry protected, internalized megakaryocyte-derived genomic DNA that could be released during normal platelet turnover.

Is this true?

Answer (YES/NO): YES